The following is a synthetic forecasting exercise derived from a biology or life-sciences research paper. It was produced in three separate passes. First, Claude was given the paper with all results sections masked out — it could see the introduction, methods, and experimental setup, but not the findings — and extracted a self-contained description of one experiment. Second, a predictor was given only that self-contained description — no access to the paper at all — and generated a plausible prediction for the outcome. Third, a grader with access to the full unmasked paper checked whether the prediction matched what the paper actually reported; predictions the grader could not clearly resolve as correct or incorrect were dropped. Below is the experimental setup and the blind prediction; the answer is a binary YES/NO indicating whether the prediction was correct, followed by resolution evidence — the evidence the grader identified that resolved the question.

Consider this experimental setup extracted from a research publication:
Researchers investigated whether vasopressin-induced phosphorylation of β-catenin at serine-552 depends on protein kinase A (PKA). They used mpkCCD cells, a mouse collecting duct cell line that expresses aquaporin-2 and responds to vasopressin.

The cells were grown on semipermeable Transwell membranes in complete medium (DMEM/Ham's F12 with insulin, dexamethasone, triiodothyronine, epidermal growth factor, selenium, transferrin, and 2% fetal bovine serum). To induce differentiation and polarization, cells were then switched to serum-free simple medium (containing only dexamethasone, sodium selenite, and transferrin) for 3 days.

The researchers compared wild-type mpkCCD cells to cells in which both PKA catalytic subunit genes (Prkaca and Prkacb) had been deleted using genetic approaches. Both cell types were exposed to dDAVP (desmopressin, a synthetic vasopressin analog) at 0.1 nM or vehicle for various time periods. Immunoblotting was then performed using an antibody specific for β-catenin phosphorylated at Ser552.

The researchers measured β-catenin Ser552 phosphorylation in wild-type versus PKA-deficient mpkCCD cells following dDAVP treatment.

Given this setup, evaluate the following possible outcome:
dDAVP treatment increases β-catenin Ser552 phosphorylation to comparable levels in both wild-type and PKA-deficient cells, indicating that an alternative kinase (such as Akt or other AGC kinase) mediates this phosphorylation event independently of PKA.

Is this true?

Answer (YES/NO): NO